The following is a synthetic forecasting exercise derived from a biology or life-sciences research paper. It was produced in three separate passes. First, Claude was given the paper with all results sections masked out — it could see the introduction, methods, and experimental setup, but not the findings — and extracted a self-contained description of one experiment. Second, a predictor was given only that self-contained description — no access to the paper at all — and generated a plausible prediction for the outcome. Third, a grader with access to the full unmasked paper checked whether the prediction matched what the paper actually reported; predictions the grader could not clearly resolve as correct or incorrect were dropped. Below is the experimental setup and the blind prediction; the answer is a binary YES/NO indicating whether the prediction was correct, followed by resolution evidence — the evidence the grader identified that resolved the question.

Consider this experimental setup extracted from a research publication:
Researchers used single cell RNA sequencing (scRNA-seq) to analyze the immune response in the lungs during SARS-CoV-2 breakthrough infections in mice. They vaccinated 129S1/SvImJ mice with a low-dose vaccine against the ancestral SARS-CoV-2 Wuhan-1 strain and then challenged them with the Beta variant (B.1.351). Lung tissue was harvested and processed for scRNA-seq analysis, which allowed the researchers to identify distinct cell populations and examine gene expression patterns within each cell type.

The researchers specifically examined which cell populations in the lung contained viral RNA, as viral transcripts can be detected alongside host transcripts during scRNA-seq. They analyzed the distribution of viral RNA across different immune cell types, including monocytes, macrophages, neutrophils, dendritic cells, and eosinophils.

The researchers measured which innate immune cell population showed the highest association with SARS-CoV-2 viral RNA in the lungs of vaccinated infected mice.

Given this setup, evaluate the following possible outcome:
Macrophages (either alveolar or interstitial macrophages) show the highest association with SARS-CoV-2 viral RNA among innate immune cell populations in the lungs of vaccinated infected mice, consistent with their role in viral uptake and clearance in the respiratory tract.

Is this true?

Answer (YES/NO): NO